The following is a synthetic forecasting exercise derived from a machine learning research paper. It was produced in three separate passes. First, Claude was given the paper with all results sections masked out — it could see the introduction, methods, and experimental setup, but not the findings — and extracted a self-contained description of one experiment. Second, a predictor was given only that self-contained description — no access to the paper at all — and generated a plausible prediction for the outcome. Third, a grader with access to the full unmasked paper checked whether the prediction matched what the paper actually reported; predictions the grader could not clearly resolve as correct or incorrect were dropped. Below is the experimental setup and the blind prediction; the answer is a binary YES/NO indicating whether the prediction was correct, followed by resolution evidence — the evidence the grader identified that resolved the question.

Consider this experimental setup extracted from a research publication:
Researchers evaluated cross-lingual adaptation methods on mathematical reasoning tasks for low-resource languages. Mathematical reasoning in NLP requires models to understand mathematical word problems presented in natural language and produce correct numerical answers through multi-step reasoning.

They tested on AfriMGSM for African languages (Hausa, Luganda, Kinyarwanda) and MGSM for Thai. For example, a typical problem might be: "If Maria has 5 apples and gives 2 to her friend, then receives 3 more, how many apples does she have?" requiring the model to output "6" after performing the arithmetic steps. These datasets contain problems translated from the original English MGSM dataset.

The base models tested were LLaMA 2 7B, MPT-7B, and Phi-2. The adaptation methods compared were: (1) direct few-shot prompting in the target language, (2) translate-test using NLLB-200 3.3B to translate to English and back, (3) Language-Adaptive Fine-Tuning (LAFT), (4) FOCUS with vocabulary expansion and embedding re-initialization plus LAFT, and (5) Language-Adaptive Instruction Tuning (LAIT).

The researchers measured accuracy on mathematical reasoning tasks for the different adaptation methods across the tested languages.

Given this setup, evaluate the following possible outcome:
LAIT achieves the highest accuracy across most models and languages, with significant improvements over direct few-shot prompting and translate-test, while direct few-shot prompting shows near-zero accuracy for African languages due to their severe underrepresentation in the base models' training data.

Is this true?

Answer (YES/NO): NO